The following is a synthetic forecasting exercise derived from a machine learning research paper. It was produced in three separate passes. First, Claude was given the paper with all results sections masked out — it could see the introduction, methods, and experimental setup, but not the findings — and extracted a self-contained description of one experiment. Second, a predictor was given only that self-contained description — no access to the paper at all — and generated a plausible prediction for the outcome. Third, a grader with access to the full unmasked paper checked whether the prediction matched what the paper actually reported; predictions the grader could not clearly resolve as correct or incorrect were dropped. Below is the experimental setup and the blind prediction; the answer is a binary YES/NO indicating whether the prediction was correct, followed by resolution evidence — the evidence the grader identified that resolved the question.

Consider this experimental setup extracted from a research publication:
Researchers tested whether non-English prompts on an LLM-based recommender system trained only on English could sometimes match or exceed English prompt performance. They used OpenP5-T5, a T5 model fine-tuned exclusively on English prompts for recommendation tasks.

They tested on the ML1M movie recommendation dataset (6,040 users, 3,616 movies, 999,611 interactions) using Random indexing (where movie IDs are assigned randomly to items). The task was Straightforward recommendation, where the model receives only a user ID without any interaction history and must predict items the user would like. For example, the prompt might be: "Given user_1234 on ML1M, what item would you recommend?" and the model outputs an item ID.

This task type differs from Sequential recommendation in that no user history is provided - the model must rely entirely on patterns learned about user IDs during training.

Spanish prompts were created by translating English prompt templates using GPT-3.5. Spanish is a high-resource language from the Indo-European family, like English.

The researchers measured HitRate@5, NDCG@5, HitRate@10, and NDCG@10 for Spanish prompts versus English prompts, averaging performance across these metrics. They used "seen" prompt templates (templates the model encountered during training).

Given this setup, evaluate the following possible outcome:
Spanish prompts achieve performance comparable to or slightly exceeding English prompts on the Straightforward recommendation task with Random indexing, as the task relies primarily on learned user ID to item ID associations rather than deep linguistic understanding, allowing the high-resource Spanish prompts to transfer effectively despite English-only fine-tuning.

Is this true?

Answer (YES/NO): YES